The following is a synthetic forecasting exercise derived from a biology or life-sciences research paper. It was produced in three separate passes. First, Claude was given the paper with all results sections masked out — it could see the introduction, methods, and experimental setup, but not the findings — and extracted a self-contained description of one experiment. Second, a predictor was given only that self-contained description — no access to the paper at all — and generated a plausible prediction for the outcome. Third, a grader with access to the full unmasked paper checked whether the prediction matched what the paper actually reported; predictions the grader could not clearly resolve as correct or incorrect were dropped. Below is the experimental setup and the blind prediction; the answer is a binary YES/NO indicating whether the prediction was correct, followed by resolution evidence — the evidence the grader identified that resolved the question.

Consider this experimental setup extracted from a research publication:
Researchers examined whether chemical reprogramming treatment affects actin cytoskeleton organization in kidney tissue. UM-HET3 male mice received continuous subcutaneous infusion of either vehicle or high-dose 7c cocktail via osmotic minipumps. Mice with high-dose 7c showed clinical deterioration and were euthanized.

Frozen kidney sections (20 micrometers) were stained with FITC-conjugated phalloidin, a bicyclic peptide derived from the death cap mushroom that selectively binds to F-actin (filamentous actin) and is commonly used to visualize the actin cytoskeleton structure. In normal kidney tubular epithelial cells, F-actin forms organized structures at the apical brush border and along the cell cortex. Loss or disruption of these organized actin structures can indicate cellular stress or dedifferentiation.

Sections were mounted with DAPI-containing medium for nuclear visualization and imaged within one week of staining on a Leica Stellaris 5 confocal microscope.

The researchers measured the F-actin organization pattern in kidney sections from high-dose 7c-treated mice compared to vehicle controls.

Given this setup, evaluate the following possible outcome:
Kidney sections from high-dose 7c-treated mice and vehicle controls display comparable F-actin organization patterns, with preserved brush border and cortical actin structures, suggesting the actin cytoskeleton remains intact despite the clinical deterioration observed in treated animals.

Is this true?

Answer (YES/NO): NO